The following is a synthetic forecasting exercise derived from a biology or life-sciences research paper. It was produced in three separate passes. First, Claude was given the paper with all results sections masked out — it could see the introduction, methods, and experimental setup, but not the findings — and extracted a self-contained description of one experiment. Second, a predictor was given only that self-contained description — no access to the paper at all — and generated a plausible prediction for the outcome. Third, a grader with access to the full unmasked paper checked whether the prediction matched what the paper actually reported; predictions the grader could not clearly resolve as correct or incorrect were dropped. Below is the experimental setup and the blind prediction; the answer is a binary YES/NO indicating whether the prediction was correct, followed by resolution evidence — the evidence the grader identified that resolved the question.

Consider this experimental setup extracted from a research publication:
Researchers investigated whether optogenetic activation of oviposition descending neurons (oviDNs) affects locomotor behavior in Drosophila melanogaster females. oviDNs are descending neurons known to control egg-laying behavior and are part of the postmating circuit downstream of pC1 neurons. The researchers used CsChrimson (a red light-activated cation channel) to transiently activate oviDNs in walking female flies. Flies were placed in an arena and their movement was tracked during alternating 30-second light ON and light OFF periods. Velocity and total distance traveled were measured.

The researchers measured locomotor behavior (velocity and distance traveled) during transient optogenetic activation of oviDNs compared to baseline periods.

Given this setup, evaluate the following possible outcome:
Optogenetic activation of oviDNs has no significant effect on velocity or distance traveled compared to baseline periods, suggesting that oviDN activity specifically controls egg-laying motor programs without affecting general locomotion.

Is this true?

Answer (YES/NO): NO